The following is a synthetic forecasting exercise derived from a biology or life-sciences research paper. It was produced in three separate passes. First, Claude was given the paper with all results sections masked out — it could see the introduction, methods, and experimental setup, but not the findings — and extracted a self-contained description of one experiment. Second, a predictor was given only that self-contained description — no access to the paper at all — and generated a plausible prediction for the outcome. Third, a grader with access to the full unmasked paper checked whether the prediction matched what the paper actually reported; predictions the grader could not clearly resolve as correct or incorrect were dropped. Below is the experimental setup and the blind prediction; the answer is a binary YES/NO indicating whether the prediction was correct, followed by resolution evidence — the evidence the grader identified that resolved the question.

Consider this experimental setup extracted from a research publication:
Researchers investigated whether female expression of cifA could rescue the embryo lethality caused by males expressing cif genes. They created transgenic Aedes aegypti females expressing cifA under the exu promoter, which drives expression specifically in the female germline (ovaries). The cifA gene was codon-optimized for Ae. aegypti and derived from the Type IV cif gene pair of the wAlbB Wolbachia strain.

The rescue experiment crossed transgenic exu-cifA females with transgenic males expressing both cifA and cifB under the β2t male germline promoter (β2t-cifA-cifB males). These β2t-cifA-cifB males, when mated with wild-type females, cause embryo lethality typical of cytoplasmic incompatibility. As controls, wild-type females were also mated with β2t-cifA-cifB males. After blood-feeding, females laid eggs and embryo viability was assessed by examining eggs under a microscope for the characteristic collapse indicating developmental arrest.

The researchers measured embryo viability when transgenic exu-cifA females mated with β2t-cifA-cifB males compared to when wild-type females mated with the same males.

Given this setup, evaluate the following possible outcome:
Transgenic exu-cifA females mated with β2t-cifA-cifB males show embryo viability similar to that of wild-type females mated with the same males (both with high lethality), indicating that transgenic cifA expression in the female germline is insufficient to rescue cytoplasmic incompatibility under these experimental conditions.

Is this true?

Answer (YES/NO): NO